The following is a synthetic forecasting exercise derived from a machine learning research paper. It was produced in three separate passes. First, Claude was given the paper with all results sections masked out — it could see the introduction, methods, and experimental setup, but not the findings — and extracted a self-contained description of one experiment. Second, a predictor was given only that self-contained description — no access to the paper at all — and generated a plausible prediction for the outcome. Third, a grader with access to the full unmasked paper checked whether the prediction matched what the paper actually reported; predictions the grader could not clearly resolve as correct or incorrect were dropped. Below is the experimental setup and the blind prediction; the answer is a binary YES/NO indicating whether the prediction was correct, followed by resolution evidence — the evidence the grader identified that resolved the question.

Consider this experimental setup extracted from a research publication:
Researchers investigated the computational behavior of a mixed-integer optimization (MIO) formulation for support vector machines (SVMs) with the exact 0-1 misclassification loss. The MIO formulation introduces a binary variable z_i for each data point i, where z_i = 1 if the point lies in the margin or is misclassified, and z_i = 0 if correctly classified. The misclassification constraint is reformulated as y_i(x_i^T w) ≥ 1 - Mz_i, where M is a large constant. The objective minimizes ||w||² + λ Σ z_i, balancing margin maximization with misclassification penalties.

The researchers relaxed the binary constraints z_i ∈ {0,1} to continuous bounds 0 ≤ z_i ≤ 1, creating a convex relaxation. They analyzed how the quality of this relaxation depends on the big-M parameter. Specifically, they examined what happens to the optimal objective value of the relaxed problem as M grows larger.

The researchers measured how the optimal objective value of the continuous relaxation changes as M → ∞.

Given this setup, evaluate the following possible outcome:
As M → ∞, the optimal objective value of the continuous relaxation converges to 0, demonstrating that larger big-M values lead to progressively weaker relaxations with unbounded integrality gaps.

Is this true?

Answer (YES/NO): NO